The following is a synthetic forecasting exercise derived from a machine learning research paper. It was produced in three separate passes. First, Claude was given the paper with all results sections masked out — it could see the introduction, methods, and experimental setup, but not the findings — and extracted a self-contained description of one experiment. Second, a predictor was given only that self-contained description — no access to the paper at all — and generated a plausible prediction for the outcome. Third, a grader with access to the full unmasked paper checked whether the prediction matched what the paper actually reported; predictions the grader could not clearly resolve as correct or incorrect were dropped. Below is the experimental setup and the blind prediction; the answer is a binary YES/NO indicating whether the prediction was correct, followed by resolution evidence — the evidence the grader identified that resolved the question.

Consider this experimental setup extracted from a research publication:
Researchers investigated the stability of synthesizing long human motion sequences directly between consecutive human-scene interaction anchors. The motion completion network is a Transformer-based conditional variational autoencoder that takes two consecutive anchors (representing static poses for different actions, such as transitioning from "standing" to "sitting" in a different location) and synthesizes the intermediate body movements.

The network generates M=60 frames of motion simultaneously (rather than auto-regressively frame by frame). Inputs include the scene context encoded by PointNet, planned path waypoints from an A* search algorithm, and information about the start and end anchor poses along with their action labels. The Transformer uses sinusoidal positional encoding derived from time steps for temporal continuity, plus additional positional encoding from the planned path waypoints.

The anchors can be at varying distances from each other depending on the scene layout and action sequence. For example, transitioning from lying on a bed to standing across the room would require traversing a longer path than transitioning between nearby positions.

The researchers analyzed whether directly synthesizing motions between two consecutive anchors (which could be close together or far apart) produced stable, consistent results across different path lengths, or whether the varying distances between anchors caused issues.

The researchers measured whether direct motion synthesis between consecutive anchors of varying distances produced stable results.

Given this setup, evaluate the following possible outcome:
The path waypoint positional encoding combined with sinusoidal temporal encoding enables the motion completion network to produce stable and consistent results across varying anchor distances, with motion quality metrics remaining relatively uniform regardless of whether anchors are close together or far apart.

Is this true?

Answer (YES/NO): NO